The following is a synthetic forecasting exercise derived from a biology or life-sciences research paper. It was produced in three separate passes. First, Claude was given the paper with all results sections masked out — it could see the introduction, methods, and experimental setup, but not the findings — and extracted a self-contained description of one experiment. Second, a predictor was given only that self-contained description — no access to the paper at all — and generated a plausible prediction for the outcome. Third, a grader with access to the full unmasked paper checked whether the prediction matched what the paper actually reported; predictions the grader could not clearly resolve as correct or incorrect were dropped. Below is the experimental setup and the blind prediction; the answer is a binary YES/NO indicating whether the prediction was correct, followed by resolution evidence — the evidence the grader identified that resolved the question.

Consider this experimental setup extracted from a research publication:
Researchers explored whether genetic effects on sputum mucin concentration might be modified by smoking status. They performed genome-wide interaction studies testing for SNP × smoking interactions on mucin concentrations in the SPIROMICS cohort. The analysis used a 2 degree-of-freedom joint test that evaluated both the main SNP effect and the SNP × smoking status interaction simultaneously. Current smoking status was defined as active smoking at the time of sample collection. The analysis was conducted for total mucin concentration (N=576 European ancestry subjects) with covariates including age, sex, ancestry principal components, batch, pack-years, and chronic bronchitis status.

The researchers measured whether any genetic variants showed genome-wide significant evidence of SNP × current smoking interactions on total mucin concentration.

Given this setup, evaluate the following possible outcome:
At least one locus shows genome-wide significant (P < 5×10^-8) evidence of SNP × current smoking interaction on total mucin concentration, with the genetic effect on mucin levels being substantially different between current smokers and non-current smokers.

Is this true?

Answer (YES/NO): NO